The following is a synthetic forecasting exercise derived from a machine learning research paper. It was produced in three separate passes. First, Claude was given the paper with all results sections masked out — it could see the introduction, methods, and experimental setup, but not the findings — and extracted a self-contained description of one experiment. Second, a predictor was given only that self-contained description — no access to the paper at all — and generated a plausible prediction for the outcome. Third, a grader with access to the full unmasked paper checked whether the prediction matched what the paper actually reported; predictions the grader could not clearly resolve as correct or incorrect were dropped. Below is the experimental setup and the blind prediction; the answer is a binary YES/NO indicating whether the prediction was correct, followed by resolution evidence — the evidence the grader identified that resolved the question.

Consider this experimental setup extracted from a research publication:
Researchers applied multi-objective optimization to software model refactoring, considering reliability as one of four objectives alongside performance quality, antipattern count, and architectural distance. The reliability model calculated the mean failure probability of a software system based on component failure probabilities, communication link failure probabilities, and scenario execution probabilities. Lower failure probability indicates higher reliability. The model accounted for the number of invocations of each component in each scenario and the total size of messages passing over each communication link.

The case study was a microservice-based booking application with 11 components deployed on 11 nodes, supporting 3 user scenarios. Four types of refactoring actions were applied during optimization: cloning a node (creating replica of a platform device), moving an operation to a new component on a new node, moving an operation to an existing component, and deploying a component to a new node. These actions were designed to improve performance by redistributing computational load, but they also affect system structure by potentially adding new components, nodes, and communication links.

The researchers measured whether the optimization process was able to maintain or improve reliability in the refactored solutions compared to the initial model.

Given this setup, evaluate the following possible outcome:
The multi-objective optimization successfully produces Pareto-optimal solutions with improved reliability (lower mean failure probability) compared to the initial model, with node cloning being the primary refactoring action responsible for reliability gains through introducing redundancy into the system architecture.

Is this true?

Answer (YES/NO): NO